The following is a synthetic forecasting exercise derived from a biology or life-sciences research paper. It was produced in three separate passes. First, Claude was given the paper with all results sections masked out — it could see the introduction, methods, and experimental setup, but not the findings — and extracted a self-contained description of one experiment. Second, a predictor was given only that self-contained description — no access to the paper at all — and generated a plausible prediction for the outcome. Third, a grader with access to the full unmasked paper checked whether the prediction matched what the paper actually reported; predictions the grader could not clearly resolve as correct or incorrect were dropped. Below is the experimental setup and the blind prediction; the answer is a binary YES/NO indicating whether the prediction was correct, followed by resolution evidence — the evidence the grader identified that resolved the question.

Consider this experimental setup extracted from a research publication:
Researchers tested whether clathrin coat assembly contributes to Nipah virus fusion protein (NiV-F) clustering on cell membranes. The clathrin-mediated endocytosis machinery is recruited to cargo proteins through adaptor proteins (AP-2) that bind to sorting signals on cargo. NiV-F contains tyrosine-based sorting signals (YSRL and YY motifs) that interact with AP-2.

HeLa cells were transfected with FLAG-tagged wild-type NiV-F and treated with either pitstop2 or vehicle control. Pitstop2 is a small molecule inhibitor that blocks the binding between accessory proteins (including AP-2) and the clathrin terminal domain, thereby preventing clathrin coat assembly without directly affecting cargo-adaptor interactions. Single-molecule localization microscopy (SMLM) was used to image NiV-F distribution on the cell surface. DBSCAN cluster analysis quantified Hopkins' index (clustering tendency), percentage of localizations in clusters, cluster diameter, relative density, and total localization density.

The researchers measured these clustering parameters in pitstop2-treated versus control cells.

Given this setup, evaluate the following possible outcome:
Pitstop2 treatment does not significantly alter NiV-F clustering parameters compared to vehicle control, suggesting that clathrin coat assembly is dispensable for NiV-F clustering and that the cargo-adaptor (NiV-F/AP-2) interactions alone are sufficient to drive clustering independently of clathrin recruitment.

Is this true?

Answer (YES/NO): NO